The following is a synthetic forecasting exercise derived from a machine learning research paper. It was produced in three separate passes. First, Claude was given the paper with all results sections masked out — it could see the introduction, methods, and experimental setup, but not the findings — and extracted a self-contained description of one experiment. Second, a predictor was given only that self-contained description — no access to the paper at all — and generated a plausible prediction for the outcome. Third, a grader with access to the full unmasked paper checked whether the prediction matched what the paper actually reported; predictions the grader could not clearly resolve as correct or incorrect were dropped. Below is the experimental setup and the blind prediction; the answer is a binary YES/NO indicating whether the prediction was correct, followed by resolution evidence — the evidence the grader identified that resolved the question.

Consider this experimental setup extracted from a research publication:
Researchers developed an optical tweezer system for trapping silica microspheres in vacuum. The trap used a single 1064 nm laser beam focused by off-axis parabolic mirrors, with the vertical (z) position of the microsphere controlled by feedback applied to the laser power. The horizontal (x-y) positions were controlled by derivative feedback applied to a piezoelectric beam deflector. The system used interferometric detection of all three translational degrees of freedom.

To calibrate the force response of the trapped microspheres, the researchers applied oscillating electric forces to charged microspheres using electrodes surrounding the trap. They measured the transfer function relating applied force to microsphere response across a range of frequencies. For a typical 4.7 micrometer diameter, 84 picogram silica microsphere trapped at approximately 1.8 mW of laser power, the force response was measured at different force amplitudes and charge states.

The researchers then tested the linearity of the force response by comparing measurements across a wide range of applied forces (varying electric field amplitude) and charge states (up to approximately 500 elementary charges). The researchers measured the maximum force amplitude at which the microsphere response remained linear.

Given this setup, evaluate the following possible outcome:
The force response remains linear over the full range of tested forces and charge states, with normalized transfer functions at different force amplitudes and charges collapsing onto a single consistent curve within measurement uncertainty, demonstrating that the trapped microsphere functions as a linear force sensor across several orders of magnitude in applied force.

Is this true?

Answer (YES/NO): NO